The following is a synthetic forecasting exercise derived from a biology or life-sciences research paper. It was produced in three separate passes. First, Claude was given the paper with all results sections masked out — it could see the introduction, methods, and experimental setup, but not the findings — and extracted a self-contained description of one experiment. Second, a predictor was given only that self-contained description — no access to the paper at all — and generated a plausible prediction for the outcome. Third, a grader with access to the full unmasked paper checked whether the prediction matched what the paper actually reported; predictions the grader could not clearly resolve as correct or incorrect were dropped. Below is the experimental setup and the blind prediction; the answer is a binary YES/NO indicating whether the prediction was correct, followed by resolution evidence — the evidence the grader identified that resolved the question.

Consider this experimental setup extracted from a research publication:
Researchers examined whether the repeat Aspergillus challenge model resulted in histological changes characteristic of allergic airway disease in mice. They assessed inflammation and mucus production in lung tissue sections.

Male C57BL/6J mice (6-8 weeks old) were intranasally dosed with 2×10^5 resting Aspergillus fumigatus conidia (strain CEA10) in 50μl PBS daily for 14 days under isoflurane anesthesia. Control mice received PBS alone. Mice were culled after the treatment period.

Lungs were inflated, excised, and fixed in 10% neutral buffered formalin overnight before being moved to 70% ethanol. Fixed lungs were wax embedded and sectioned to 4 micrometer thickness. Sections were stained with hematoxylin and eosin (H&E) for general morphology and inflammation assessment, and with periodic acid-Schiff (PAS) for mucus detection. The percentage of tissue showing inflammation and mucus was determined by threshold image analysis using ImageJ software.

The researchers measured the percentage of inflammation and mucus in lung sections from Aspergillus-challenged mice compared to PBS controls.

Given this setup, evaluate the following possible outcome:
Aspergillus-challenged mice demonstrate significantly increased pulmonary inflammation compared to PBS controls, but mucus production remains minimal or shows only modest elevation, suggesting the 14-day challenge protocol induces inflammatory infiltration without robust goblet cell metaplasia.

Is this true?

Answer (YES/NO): NO